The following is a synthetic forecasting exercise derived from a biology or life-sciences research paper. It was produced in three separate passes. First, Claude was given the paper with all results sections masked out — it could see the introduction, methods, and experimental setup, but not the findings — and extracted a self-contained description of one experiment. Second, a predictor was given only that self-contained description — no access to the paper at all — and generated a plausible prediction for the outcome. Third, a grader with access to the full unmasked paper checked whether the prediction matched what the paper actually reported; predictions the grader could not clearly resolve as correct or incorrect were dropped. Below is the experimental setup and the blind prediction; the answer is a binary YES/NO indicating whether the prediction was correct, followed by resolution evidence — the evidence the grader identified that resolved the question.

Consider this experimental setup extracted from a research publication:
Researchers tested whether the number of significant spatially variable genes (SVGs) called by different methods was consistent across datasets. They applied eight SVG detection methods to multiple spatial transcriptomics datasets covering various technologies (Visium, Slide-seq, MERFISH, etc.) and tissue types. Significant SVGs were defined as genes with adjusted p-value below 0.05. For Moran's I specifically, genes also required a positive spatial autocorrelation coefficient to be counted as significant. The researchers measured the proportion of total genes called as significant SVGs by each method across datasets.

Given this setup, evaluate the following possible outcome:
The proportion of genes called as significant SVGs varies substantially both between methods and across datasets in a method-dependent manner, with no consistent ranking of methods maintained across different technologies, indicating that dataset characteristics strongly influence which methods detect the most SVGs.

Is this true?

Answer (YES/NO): NO